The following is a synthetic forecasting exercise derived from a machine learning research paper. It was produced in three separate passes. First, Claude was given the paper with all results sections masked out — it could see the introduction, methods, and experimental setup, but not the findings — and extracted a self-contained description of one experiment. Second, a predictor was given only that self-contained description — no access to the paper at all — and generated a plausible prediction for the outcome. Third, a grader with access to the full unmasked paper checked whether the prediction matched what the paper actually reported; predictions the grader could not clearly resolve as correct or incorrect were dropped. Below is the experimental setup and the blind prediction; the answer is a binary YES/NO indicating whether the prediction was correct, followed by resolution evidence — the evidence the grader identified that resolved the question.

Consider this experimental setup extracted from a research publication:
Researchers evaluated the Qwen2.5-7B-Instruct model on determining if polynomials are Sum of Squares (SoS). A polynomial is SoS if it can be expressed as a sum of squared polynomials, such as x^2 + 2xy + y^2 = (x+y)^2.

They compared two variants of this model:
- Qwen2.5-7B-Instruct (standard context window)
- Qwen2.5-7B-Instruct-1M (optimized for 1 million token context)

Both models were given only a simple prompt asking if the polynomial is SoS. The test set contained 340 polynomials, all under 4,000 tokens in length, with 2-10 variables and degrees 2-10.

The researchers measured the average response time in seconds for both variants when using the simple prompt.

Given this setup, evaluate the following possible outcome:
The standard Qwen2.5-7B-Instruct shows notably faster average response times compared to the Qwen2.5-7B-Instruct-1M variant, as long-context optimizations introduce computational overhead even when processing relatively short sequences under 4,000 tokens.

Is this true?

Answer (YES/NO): NO